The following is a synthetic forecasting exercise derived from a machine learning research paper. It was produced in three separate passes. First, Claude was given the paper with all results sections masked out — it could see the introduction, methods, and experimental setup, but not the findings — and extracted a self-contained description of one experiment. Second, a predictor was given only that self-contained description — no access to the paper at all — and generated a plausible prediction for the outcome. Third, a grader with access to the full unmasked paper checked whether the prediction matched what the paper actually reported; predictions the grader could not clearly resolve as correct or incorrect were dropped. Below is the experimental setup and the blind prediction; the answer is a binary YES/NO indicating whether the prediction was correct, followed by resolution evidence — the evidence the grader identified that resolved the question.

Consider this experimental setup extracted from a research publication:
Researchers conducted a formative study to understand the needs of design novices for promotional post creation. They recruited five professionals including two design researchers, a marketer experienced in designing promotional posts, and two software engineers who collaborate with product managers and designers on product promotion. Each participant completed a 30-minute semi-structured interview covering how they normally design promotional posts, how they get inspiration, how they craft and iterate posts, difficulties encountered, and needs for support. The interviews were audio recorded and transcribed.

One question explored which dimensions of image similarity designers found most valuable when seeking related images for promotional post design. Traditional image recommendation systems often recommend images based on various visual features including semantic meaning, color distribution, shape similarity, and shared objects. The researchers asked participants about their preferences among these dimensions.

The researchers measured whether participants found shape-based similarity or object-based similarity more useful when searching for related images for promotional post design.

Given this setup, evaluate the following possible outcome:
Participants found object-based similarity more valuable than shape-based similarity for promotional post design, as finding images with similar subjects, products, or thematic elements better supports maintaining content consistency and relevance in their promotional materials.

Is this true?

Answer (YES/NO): YES